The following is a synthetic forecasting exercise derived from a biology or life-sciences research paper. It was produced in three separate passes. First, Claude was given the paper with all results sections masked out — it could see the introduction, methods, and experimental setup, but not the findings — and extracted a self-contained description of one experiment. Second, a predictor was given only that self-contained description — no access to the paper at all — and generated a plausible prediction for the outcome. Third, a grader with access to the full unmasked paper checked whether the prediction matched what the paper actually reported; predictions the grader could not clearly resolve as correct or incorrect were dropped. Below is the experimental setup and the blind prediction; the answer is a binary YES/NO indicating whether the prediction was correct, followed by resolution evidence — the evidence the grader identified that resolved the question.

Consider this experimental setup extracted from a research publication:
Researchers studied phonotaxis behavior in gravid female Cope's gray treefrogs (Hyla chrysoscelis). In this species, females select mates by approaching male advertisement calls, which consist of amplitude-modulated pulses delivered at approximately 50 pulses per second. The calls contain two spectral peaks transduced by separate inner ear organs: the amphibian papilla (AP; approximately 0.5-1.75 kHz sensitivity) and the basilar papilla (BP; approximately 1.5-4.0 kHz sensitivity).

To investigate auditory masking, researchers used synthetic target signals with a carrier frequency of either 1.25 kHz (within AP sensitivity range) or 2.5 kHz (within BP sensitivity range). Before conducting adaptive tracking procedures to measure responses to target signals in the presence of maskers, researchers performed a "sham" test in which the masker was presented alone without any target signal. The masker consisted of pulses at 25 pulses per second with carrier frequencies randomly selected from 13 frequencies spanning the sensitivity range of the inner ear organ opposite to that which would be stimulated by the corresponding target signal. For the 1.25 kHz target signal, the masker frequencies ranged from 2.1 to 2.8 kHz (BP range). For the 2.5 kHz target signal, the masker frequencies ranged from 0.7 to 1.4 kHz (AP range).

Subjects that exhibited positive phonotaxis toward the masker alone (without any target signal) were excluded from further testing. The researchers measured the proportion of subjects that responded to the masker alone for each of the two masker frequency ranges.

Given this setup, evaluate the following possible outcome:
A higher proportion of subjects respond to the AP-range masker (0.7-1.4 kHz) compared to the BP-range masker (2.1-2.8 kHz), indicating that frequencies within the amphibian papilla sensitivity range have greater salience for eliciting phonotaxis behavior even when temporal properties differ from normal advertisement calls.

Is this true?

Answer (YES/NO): NO